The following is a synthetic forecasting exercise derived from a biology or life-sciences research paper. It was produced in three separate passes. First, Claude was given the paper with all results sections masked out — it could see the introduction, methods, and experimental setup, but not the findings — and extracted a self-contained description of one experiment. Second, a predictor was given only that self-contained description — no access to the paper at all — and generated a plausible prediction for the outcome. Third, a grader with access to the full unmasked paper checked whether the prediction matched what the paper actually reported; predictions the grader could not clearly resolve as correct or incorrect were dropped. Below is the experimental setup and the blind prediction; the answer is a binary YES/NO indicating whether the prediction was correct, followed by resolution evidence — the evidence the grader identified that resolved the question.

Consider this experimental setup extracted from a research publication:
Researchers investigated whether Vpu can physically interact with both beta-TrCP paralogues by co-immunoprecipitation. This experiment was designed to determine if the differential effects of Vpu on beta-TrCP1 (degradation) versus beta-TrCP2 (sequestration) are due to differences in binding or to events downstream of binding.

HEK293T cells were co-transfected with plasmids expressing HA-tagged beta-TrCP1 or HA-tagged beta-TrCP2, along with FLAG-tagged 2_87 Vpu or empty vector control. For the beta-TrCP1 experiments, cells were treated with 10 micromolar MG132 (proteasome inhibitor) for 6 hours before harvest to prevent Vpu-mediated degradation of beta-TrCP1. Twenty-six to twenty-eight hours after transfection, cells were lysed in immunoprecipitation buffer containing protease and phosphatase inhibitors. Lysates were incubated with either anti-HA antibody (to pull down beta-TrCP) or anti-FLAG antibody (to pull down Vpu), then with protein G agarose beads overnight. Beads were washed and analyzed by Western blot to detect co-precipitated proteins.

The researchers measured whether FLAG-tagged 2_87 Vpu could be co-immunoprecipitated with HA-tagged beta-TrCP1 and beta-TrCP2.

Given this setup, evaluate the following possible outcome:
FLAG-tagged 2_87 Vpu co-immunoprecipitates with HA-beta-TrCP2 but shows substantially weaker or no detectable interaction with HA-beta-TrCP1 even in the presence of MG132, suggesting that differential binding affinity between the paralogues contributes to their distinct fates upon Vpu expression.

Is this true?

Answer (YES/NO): NO